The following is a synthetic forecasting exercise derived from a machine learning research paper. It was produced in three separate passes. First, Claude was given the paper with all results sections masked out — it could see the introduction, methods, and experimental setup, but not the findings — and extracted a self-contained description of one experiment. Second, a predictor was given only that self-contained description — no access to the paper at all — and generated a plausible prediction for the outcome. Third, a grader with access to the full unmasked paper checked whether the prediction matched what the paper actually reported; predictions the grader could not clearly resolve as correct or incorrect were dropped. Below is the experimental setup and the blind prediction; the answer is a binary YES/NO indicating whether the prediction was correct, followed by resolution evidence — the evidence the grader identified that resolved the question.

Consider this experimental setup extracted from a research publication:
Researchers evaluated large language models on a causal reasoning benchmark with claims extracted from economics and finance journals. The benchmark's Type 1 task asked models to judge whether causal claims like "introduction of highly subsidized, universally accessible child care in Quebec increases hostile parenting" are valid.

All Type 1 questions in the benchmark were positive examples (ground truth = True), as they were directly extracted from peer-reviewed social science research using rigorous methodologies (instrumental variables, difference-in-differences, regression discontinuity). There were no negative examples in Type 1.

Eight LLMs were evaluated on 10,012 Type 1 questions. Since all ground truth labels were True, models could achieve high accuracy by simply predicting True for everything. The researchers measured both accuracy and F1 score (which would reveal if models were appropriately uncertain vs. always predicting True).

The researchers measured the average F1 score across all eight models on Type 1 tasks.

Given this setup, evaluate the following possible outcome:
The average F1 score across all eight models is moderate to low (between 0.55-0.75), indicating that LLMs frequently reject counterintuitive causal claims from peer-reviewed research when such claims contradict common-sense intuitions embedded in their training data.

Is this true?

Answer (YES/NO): NO